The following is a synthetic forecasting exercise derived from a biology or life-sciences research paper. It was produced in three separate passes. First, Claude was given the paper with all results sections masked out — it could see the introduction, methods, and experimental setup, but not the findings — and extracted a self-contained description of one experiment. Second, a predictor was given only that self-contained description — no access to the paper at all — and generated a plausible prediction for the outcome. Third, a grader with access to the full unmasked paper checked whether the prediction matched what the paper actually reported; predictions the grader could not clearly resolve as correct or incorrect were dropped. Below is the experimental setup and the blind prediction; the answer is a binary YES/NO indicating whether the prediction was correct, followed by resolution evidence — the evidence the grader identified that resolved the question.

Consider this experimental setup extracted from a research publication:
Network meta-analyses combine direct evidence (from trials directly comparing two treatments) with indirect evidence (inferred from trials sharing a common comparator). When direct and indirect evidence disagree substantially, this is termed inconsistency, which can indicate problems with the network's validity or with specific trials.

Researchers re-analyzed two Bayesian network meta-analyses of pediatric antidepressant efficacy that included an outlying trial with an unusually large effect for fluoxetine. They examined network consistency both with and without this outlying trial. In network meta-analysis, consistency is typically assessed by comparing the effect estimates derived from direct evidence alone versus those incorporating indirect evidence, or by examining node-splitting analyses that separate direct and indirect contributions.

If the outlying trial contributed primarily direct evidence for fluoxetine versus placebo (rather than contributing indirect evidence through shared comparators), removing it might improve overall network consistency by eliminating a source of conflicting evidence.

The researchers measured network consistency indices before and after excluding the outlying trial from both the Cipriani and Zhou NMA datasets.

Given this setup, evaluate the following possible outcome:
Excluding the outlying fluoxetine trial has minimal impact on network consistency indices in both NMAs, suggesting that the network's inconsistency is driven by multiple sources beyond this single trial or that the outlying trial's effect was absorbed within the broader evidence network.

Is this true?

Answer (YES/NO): NO